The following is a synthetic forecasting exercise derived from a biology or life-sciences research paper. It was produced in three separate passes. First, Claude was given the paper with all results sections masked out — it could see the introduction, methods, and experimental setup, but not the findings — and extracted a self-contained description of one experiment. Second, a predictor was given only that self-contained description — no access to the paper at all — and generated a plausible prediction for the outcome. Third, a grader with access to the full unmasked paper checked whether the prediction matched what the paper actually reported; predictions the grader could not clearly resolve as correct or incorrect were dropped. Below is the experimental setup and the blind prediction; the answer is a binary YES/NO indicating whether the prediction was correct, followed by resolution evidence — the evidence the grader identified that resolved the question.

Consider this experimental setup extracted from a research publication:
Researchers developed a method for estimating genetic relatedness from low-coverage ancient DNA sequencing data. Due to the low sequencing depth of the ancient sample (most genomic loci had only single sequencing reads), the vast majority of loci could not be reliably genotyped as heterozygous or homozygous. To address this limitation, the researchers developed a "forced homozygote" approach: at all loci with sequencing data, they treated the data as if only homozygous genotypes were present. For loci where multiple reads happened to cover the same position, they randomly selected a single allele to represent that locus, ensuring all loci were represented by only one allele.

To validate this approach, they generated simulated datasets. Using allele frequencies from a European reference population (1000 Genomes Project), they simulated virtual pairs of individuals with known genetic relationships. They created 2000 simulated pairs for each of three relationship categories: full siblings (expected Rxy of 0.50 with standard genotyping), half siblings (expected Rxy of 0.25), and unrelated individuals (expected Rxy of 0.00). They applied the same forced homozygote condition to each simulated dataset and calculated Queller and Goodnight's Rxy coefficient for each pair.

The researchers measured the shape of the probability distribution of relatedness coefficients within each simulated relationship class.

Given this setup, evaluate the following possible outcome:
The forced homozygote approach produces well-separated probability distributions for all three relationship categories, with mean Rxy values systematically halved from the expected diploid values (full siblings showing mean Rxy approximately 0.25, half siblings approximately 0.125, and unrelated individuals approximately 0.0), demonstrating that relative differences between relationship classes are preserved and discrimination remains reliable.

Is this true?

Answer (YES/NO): YES